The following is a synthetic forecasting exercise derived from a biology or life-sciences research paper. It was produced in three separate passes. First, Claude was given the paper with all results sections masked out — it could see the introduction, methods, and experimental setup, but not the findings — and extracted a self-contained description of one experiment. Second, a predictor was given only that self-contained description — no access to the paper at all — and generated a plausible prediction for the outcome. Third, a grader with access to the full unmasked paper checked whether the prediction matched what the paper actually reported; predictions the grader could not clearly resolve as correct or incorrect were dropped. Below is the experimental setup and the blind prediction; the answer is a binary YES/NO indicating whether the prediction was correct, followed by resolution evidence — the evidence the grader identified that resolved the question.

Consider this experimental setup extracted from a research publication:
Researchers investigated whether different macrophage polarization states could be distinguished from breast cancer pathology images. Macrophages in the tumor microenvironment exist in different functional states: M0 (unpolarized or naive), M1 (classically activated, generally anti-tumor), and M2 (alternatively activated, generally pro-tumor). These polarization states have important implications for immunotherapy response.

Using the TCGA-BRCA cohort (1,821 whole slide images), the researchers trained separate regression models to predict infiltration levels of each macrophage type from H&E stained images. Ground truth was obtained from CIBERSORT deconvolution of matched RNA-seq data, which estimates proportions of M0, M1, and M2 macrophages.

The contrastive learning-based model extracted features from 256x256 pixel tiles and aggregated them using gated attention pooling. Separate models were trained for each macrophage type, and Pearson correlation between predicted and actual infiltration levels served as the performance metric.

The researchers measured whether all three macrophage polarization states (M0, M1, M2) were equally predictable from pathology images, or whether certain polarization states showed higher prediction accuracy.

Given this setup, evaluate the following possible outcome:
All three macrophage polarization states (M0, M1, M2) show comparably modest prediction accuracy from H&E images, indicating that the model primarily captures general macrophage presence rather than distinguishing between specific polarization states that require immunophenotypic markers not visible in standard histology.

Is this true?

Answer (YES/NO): NO